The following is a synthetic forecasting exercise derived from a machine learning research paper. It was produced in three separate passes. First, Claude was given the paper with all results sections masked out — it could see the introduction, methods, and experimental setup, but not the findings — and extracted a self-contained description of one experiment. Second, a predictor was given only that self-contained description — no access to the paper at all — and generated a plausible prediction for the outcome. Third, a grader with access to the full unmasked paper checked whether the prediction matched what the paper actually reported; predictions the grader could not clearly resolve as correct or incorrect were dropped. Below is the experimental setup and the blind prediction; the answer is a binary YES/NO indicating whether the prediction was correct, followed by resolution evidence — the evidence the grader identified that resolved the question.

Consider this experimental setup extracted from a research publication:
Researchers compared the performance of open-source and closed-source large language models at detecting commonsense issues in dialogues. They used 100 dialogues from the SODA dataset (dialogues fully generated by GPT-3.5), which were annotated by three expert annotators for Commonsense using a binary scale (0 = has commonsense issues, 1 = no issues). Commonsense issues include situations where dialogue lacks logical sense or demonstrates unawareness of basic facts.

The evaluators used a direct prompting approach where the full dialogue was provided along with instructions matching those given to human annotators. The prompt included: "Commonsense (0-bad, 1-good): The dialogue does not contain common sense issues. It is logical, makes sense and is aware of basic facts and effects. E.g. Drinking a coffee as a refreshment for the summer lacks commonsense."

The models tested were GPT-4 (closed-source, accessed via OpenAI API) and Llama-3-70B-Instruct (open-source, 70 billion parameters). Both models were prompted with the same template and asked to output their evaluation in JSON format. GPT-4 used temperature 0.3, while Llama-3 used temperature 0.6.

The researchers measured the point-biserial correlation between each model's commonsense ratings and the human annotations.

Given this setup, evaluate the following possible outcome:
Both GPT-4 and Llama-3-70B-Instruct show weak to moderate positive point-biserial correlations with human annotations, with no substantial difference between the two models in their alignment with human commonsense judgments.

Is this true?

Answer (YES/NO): NO